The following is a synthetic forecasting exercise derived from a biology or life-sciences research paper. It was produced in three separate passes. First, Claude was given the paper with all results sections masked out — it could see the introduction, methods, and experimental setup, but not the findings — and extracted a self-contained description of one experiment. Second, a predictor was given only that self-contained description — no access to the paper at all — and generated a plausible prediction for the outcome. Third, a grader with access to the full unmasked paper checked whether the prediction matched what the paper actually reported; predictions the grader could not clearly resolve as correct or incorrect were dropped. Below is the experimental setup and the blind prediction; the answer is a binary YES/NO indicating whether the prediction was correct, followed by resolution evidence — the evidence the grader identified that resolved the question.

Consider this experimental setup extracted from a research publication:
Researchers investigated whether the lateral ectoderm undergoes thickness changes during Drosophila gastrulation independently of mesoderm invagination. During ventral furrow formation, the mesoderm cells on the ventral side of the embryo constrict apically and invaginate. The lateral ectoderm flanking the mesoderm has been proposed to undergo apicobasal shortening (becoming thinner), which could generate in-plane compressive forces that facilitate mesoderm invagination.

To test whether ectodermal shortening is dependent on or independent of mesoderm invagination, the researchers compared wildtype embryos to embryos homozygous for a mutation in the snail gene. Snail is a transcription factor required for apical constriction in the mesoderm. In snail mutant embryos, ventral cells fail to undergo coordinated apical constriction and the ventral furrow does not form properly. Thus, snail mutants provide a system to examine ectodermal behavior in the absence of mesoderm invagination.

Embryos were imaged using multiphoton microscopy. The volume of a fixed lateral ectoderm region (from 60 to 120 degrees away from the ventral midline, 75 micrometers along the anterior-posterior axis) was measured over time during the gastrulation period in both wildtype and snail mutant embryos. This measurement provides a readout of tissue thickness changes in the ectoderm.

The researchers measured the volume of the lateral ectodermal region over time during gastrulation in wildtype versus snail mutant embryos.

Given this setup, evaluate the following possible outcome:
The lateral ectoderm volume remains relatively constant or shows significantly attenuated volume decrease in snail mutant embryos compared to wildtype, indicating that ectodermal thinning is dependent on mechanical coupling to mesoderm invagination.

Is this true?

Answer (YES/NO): NO